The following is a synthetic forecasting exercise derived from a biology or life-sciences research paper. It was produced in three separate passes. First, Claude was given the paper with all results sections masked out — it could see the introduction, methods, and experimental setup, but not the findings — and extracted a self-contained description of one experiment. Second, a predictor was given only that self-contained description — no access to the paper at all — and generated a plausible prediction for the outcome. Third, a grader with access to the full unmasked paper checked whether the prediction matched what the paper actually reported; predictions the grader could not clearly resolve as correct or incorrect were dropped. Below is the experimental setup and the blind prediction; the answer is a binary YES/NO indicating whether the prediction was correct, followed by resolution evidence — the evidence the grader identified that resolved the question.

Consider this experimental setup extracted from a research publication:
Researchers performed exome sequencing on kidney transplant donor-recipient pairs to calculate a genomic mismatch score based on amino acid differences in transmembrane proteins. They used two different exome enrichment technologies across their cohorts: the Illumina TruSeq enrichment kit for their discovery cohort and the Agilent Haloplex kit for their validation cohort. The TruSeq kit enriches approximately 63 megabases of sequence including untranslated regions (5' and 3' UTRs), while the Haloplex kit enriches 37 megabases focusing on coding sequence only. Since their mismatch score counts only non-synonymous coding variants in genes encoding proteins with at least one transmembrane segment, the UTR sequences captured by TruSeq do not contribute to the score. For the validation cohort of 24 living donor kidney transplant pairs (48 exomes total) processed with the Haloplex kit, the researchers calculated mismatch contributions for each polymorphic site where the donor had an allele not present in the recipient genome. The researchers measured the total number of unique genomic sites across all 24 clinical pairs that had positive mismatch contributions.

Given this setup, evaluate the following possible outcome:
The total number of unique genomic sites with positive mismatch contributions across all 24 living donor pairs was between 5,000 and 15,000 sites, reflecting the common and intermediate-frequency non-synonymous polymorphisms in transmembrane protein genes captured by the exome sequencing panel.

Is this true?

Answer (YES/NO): YES